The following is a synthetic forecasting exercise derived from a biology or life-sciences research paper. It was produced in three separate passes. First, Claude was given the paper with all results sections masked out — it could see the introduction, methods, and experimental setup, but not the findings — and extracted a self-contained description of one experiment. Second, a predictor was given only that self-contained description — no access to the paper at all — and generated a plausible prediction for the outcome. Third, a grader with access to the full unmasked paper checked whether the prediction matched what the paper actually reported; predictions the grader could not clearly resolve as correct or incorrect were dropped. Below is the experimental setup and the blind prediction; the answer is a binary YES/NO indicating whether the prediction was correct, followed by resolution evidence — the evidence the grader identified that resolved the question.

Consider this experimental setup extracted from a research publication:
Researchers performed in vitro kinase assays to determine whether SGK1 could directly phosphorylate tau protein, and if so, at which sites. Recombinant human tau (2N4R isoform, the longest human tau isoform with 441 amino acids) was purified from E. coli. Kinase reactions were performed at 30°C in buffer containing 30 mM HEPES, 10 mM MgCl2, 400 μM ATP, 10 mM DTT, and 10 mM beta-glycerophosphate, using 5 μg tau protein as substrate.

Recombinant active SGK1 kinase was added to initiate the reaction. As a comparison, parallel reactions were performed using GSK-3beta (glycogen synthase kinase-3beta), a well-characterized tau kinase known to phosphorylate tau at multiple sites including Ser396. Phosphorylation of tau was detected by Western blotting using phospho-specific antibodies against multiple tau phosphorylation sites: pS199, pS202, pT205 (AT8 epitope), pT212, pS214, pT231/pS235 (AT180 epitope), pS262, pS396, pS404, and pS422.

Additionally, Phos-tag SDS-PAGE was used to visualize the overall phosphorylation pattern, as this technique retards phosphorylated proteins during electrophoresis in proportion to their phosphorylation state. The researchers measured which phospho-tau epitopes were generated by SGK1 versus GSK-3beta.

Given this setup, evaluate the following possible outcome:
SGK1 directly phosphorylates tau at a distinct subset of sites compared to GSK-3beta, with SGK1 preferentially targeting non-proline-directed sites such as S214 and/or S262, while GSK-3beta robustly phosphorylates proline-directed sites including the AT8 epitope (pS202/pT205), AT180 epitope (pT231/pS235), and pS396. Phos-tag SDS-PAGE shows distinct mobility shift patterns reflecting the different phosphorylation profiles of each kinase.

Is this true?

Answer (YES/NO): YES